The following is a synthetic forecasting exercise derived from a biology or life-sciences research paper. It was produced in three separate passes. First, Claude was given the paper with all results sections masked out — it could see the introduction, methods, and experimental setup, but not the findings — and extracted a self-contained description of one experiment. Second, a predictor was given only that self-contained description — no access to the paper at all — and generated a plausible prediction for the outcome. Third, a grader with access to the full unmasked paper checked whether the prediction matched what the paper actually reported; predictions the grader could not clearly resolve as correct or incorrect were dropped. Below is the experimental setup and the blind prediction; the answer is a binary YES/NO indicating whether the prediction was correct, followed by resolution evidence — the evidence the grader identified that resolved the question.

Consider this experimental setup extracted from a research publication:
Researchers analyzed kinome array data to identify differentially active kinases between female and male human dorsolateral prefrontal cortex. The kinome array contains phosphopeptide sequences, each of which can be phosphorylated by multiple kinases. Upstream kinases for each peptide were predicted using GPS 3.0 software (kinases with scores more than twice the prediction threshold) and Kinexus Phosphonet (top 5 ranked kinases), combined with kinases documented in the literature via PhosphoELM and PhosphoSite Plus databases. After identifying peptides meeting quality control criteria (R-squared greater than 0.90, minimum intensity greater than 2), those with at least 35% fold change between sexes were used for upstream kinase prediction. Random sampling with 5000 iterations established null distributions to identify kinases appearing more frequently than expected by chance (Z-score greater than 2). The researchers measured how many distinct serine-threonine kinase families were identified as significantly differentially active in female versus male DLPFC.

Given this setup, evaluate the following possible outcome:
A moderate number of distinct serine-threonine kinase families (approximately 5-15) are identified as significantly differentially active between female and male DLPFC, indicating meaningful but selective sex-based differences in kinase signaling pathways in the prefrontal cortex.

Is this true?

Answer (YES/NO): YES